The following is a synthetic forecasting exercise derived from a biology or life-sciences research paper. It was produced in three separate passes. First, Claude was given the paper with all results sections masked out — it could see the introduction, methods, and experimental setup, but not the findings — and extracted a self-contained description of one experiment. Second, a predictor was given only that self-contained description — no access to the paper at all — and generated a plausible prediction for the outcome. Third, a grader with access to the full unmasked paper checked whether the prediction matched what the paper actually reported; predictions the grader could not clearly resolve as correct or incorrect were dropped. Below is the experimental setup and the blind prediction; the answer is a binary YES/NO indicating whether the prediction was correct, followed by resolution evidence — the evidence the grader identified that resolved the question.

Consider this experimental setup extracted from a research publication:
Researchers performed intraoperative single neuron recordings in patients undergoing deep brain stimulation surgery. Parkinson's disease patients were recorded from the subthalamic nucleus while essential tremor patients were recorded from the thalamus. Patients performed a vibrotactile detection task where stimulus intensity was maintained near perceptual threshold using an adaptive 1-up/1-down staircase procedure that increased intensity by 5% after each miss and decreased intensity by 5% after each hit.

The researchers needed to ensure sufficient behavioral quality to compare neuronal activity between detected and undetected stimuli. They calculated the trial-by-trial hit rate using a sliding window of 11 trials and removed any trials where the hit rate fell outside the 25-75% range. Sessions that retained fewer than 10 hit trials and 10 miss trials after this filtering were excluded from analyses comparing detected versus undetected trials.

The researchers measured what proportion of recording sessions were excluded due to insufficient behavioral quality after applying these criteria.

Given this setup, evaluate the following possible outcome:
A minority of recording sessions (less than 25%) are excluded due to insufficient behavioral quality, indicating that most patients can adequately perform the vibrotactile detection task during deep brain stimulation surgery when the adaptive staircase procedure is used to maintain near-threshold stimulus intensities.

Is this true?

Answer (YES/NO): NO